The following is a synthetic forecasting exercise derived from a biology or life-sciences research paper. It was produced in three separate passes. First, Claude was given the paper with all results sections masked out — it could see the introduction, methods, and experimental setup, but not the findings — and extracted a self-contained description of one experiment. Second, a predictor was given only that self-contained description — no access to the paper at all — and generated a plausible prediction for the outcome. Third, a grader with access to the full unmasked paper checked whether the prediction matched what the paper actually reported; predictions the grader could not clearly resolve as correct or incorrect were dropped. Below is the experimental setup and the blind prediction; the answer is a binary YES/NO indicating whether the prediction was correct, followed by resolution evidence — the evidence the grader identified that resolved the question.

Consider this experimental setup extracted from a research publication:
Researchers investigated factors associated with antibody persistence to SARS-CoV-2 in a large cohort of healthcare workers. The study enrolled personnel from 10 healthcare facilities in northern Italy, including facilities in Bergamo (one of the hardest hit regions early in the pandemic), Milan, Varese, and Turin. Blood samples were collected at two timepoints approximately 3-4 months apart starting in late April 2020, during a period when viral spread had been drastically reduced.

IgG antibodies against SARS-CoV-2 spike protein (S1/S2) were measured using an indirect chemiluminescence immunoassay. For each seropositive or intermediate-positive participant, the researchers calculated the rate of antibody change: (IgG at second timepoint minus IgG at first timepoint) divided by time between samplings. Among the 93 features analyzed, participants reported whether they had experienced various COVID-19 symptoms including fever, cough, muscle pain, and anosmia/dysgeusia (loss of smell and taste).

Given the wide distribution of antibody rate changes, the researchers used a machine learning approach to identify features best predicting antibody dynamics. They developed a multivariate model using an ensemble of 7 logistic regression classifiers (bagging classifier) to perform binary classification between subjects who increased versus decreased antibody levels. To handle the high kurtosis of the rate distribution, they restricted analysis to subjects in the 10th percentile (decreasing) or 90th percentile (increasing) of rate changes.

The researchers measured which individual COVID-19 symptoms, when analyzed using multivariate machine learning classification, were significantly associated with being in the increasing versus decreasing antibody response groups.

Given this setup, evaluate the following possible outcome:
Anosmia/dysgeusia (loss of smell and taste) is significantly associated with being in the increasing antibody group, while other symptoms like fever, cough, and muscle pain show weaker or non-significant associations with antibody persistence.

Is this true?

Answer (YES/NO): YES